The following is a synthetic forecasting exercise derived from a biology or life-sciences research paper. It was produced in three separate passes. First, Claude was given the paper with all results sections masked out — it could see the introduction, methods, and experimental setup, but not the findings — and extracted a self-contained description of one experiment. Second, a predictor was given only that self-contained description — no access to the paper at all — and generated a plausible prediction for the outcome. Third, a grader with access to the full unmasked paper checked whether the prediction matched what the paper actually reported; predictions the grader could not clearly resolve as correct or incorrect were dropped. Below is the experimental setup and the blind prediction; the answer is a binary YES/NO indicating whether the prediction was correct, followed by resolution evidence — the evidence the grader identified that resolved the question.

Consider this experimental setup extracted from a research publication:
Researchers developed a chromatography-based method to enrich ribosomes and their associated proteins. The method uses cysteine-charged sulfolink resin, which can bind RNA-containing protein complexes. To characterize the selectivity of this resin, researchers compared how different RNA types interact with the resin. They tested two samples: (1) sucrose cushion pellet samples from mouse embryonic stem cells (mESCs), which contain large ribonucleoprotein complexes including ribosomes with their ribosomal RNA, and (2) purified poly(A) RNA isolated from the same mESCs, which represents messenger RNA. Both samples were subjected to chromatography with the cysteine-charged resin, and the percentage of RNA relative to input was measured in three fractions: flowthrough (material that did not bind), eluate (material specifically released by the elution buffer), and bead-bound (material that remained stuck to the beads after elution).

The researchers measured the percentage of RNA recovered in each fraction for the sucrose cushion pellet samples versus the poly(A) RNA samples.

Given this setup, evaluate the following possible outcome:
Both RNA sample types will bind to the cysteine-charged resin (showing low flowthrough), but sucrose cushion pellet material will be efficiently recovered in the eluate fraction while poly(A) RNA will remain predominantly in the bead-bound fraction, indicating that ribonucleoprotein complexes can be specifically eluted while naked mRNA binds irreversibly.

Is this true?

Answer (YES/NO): NO